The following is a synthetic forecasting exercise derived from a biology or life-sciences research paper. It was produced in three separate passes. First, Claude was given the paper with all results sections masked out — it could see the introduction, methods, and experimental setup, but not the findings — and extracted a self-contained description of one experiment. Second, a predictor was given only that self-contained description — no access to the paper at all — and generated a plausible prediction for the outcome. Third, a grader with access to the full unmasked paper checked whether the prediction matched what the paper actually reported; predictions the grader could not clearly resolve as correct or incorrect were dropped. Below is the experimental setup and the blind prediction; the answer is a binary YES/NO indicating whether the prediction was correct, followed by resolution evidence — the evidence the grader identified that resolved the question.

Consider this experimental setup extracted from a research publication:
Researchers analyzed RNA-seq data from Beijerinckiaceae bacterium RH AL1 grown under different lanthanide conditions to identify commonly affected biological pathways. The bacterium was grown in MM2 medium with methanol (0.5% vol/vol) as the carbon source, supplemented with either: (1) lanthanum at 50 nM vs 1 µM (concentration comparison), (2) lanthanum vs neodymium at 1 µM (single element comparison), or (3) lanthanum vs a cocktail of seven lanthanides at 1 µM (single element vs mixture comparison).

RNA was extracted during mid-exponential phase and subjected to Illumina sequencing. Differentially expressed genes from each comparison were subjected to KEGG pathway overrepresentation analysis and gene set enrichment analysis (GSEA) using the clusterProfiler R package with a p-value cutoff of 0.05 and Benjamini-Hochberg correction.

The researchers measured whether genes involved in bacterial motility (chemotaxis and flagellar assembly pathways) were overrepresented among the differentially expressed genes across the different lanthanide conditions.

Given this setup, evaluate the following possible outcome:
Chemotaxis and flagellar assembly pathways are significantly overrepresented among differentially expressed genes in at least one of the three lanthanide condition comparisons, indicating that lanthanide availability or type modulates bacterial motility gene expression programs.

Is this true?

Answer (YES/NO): YES